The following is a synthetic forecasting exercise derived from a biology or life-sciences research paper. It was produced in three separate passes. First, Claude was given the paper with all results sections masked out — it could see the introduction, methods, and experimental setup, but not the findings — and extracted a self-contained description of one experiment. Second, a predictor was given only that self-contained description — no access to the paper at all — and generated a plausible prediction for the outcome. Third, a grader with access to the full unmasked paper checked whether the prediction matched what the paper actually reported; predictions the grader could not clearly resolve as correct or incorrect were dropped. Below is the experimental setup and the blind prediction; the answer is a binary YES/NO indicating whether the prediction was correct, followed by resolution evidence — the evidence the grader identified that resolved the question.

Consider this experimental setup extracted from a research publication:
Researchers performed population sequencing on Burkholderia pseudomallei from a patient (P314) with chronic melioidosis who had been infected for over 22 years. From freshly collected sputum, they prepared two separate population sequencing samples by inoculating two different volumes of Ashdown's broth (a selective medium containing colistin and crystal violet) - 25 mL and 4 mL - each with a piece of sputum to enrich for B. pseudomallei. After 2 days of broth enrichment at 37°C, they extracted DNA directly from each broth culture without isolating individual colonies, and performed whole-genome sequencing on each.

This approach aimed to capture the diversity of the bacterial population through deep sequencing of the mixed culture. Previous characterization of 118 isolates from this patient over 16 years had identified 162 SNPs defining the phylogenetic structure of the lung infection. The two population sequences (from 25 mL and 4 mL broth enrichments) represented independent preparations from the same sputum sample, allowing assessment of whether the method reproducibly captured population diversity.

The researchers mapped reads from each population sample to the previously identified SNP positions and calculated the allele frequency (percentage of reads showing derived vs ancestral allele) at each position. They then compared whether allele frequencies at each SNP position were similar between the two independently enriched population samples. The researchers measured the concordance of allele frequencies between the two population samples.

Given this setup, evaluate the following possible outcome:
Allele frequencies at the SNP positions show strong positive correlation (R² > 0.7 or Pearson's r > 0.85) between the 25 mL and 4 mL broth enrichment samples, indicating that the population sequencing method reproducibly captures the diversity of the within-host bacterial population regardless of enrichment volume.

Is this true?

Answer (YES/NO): NO